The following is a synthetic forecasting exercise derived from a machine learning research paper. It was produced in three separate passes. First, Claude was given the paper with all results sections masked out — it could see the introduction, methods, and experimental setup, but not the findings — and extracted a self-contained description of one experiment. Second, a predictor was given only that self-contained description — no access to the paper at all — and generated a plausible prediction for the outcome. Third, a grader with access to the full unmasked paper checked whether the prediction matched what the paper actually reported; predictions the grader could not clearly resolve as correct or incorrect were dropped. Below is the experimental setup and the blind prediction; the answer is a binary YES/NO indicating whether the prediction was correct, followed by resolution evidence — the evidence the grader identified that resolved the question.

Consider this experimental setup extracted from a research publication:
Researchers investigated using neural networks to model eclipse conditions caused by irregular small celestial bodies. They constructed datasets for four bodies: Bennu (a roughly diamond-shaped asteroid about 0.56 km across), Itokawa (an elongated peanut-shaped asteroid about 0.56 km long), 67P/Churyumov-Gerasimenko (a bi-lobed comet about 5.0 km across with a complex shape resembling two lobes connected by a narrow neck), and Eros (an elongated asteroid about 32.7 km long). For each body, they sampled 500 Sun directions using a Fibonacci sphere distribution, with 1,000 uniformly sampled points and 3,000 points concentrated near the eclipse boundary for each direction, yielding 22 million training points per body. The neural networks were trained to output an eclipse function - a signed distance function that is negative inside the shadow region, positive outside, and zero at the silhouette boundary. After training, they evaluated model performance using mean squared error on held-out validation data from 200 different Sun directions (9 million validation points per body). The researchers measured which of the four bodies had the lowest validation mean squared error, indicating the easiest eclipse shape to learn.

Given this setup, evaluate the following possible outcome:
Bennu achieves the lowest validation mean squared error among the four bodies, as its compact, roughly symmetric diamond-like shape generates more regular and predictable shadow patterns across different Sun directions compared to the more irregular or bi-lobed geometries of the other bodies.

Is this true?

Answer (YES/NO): YES